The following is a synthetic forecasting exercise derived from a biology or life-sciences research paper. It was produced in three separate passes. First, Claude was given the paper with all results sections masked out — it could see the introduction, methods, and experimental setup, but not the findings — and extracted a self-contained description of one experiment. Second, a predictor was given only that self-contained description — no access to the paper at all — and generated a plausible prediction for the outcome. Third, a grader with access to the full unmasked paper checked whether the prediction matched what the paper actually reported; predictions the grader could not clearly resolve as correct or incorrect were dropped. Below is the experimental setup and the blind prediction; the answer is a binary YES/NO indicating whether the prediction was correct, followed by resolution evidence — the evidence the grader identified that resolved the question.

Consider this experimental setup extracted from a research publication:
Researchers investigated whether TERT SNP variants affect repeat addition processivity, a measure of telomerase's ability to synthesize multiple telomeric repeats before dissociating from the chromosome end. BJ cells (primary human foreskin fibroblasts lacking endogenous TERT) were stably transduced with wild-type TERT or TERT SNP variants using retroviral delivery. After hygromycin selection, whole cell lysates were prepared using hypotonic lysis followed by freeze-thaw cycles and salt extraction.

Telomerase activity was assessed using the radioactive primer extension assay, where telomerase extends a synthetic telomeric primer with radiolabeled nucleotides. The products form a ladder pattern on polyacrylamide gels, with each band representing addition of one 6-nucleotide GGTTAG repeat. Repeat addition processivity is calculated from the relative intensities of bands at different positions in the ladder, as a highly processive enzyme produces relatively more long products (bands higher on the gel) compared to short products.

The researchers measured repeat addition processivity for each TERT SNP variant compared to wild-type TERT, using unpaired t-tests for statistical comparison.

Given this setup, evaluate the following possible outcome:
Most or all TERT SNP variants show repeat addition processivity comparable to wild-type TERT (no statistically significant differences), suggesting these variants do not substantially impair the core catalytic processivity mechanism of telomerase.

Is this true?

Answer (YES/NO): YES